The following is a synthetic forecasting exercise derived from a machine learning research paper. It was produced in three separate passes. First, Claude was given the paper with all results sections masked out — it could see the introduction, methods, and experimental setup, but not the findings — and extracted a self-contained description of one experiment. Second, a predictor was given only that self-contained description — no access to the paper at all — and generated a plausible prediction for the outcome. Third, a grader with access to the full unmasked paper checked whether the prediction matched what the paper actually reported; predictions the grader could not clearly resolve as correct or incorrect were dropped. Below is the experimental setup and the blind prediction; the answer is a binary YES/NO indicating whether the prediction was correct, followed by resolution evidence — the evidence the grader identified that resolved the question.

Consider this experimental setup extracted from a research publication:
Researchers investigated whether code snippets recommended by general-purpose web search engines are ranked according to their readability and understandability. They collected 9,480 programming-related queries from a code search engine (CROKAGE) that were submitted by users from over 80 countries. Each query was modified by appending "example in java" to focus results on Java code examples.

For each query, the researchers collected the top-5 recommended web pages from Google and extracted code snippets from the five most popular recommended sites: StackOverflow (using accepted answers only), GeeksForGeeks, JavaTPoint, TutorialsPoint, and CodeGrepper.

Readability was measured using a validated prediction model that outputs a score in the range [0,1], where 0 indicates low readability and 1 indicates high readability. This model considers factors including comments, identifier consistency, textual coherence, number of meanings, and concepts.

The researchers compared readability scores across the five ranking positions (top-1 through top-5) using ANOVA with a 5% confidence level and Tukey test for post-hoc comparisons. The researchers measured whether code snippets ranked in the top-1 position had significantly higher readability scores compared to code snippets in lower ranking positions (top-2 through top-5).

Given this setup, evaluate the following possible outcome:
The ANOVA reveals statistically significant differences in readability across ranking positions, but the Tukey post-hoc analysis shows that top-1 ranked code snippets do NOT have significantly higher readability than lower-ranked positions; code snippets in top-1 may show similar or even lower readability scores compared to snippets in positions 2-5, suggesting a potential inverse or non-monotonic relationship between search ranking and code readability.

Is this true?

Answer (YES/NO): YES